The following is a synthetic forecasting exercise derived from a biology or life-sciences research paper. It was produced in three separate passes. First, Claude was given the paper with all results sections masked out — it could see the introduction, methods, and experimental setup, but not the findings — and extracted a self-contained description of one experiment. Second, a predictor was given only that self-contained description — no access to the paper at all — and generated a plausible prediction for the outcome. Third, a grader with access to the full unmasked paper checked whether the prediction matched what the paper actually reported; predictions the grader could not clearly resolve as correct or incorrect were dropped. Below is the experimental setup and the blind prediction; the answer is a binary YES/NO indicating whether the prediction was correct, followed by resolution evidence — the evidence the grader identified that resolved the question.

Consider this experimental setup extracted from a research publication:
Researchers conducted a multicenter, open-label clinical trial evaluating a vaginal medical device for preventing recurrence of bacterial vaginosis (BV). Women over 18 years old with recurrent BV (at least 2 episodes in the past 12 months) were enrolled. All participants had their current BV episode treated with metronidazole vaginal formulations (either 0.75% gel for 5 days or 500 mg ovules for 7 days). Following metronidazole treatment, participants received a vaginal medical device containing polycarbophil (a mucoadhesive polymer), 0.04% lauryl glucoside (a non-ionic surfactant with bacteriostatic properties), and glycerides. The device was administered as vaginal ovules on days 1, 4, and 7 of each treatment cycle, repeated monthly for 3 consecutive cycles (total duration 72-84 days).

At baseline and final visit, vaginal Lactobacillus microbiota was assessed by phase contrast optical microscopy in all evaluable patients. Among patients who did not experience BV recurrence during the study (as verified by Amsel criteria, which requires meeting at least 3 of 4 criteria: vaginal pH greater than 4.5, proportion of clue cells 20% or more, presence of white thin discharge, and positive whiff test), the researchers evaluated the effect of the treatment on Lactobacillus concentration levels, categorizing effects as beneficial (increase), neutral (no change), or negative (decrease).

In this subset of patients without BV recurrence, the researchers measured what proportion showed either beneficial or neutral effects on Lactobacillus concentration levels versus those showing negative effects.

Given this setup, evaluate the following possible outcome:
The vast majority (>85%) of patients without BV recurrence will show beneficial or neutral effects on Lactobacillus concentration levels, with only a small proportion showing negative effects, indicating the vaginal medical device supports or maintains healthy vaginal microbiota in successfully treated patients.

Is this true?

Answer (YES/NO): NO